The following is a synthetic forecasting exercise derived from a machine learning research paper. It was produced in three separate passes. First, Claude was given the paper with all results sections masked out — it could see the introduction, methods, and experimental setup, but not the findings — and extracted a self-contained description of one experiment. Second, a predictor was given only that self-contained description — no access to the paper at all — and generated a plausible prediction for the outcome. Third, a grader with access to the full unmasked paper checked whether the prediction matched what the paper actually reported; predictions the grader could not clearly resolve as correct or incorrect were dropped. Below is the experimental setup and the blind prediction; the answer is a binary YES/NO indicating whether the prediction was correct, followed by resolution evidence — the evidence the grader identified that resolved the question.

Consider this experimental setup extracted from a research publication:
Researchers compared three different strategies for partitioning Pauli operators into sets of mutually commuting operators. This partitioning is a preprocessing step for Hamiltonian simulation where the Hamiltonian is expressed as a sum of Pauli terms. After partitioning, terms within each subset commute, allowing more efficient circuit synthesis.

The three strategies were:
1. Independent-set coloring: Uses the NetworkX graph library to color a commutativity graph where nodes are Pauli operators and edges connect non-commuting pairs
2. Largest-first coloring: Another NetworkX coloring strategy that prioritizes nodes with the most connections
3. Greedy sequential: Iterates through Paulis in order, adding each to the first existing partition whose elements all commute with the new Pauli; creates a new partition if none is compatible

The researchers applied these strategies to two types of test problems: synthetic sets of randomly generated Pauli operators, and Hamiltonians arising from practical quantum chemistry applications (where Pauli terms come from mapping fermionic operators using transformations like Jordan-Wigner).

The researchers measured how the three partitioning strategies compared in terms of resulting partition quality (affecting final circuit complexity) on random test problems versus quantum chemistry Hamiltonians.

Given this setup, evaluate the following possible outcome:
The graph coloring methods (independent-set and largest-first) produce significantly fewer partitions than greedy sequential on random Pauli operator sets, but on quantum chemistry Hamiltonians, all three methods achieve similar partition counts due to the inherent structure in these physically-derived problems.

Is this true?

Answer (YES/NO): NO